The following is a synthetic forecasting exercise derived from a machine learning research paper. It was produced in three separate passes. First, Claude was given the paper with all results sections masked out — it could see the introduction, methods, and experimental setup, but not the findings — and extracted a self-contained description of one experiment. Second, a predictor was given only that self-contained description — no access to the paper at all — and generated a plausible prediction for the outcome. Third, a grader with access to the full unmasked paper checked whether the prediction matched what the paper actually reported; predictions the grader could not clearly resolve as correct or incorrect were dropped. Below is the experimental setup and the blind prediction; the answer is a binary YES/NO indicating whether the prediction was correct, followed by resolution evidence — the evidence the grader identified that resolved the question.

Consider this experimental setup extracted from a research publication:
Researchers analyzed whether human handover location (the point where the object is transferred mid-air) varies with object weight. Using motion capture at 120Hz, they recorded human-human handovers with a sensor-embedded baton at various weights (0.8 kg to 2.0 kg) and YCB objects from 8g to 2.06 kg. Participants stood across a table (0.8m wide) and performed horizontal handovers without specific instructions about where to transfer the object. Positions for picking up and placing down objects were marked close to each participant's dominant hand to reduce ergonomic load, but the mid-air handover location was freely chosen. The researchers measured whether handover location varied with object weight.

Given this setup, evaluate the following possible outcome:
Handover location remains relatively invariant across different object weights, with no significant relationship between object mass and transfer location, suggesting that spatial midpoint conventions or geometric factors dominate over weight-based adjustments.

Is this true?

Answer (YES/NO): YES